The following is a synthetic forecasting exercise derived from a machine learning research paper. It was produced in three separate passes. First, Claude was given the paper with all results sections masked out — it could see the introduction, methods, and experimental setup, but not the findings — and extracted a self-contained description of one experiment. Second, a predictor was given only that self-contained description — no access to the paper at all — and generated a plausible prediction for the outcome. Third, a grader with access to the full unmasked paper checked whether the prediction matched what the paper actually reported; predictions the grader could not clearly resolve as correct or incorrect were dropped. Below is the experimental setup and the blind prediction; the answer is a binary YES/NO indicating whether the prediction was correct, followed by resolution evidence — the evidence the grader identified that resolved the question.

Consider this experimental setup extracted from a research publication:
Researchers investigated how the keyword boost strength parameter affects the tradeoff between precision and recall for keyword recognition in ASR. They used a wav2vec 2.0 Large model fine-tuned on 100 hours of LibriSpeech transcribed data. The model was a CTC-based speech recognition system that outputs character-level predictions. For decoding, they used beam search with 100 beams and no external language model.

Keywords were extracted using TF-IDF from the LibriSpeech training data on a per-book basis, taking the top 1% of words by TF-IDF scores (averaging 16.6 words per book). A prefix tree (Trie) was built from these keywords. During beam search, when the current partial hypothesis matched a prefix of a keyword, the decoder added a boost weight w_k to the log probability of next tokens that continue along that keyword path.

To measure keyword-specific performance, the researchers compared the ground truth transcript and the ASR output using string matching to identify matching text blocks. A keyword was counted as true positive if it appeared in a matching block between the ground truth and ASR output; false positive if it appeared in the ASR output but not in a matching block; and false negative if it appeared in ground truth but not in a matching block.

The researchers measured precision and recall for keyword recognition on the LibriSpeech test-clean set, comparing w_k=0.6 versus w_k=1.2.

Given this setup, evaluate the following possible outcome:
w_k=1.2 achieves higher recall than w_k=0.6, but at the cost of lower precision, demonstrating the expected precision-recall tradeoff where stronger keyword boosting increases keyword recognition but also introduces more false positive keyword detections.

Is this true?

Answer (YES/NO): YES